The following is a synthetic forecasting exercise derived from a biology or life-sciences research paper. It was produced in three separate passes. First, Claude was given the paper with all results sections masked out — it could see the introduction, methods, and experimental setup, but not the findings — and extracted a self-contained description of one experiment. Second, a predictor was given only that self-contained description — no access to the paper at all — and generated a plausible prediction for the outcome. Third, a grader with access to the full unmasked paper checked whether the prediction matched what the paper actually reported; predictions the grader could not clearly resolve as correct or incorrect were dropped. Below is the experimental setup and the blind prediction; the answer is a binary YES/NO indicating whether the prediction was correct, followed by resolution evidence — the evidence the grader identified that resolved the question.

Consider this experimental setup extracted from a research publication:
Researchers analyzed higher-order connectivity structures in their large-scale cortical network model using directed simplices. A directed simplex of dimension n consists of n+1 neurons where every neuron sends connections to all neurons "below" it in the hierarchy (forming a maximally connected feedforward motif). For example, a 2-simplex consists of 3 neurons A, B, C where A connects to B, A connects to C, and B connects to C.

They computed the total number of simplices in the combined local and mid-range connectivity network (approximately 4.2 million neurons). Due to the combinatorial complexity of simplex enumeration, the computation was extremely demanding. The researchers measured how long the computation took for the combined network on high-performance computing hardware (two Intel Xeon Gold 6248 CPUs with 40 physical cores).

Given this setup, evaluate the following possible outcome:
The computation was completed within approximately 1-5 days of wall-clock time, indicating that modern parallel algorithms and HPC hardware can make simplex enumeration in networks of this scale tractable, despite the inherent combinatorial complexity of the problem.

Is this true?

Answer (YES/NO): NO